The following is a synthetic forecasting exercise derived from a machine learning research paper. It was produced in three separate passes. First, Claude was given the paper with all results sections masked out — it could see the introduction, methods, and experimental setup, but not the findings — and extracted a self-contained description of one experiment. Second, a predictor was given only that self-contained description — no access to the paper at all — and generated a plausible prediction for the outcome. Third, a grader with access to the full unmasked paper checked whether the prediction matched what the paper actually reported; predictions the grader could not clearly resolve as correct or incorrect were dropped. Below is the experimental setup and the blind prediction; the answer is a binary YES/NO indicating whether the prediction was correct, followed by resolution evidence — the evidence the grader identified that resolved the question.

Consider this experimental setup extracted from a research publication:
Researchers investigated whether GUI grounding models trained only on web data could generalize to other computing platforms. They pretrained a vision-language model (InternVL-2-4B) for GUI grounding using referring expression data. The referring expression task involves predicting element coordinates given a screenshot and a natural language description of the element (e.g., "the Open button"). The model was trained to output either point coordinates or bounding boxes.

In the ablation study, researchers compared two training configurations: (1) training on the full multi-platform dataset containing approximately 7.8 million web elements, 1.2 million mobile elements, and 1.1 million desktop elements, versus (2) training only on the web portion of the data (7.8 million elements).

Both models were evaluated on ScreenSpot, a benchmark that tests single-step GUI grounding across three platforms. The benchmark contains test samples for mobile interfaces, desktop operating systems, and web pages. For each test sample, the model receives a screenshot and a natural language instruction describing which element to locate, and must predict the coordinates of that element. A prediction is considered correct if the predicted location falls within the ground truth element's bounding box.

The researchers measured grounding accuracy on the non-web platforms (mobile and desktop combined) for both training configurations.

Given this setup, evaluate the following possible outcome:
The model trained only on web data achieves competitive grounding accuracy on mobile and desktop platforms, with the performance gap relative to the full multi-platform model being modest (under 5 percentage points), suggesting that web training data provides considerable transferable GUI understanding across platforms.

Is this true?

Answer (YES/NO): NO